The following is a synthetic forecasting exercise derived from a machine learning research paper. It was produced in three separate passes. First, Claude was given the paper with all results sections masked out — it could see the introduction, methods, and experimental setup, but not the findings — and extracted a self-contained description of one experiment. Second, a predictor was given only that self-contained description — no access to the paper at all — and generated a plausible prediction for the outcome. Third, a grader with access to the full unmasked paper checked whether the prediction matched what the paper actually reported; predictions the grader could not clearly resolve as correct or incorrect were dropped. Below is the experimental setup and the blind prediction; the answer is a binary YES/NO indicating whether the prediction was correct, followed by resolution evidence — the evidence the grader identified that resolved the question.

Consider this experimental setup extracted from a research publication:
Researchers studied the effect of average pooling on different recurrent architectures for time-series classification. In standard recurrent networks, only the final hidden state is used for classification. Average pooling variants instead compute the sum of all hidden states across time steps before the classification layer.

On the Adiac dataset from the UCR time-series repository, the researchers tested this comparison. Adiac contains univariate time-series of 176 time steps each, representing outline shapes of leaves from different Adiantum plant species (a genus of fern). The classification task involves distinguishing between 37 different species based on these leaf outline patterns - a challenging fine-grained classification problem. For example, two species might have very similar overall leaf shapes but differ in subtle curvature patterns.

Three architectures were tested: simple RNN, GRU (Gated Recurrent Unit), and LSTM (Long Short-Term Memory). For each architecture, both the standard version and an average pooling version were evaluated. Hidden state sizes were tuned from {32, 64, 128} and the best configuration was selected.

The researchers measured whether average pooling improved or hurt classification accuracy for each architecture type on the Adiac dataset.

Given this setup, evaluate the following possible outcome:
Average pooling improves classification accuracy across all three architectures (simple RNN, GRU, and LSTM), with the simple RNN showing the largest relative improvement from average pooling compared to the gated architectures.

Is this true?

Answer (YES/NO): NO